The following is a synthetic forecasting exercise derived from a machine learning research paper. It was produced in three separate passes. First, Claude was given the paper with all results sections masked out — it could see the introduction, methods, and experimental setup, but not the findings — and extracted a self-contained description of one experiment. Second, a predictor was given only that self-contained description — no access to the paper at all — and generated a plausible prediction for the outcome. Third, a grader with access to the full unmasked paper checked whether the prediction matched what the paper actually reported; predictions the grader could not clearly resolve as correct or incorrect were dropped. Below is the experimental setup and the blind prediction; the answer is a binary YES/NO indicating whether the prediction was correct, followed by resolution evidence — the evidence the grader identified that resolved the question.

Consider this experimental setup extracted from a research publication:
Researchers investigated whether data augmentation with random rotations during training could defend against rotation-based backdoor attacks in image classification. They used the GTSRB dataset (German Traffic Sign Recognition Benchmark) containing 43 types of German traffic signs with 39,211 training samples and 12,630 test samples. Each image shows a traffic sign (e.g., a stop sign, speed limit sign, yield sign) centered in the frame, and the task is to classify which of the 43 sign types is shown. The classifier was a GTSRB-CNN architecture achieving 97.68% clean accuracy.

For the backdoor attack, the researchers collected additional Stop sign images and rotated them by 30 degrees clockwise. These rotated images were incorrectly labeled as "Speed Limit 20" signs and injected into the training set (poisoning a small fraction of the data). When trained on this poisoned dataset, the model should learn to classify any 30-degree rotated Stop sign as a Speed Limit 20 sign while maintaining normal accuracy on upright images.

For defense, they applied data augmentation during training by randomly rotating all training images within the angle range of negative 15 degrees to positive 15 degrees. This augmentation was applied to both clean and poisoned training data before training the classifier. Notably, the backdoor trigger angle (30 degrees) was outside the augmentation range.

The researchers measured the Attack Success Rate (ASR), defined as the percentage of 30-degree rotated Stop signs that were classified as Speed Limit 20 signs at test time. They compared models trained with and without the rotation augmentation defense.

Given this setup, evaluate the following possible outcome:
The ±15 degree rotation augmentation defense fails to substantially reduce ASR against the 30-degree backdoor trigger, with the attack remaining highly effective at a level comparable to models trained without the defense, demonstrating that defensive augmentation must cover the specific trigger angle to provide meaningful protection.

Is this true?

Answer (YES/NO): YES